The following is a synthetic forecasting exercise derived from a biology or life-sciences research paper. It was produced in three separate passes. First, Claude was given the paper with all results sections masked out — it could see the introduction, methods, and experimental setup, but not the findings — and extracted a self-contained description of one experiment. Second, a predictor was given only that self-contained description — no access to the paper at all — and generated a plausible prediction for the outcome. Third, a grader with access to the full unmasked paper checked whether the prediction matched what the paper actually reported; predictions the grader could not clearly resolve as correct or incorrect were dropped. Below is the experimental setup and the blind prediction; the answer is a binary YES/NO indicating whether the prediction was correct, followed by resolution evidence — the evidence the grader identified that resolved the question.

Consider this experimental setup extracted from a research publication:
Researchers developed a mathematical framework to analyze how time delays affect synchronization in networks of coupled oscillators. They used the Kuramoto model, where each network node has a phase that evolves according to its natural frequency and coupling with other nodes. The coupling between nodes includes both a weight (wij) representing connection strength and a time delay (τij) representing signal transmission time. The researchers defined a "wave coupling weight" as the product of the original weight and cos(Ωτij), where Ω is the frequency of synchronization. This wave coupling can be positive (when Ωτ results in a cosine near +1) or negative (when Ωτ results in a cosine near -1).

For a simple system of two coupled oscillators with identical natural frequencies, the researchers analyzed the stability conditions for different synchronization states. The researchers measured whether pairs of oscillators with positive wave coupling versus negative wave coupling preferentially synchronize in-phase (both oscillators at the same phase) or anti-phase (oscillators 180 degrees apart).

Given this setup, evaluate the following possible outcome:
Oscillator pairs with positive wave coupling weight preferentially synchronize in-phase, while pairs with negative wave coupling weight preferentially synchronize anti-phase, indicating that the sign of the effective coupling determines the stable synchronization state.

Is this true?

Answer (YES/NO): YES